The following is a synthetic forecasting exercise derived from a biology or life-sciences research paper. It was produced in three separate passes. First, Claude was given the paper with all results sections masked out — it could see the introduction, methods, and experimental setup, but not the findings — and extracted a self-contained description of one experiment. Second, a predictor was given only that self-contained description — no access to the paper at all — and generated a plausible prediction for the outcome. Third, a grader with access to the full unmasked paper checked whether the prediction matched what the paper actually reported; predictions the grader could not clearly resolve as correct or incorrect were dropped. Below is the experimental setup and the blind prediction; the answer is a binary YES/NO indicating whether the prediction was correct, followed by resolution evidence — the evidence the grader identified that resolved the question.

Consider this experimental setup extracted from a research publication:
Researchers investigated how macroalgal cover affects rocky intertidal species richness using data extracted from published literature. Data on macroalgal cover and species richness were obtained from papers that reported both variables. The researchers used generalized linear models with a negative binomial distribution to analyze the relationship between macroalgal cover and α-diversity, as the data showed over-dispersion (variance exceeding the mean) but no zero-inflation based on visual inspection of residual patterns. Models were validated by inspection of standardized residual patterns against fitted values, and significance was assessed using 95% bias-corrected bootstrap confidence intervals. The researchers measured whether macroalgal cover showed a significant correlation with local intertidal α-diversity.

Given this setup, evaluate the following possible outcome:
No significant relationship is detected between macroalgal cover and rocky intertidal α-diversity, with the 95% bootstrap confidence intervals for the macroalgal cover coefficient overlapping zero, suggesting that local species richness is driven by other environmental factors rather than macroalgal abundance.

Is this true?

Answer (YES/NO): NO